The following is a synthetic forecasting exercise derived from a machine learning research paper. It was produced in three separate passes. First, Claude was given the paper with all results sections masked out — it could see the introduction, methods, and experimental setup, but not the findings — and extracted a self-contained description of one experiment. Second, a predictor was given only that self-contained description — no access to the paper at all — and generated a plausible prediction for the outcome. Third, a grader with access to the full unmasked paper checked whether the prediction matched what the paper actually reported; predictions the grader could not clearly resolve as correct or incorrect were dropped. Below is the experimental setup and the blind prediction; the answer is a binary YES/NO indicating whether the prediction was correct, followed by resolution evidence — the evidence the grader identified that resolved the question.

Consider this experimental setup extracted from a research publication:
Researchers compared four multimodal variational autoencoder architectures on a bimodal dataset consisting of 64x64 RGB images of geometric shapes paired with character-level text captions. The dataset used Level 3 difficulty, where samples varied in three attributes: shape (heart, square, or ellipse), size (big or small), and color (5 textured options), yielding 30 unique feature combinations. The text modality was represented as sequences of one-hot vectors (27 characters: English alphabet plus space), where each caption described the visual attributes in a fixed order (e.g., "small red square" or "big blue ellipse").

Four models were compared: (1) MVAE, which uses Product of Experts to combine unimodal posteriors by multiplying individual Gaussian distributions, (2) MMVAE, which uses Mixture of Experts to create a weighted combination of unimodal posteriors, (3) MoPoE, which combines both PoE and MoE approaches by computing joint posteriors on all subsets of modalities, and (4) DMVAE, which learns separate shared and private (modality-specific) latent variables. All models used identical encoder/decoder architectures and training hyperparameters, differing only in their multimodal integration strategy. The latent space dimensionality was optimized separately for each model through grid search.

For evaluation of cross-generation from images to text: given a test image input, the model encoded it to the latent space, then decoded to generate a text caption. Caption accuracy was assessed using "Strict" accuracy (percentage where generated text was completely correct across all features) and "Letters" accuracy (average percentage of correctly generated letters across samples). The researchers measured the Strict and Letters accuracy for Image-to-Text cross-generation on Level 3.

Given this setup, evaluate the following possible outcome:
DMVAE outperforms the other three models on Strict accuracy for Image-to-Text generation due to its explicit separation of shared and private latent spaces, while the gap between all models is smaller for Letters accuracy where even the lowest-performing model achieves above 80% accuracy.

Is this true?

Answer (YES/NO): NO